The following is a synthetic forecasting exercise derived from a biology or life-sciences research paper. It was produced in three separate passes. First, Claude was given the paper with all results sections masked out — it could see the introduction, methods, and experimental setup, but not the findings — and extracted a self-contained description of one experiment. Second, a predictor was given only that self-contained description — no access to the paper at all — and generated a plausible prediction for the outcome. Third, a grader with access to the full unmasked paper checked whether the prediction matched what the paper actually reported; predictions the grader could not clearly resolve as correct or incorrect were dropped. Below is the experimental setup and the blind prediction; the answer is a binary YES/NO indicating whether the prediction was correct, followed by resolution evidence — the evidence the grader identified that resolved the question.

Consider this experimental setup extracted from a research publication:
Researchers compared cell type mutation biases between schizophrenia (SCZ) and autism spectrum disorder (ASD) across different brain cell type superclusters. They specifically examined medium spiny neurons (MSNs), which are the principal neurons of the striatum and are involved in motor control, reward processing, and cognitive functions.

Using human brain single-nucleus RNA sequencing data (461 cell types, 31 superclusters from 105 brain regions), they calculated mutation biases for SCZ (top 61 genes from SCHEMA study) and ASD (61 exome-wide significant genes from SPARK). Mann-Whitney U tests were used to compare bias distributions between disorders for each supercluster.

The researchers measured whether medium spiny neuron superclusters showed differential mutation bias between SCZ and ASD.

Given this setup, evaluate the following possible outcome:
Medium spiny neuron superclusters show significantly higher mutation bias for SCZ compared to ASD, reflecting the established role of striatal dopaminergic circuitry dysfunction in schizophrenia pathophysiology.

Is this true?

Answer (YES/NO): NO